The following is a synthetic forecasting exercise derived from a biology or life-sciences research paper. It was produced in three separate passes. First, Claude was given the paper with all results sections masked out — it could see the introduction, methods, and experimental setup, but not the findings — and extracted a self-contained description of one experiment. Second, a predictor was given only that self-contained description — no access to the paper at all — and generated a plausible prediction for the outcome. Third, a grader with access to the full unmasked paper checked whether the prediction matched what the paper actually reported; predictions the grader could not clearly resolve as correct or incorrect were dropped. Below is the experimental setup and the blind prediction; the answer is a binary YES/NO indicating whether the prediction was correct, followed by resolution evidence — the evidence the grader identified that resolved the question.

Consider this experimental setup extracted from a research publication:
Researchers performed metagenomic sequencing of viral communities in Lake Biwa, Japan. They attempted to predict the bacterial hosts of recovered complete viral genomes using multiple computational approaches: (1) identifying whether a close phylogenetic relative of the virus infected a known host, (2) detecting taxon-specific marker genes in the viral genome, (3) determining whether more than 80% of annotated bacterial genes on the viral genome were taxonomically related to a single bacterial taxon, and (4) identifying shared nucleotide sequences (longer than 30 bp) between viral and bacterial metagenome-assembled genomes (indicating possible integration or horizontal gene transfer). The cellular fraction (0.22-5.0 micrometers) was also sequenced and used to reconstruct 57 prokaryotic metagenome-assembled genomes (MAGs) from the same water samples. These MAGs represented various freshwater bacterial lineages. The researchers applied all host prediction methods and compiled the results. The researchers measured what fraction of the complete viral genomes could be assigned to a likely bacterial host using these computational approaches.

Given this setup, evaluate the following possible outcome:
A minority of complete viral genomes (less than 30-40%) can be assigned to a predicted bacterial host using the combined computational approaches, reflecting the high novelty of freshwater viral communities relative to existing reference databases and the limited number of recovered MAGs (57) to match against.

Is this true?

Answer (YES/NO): YES